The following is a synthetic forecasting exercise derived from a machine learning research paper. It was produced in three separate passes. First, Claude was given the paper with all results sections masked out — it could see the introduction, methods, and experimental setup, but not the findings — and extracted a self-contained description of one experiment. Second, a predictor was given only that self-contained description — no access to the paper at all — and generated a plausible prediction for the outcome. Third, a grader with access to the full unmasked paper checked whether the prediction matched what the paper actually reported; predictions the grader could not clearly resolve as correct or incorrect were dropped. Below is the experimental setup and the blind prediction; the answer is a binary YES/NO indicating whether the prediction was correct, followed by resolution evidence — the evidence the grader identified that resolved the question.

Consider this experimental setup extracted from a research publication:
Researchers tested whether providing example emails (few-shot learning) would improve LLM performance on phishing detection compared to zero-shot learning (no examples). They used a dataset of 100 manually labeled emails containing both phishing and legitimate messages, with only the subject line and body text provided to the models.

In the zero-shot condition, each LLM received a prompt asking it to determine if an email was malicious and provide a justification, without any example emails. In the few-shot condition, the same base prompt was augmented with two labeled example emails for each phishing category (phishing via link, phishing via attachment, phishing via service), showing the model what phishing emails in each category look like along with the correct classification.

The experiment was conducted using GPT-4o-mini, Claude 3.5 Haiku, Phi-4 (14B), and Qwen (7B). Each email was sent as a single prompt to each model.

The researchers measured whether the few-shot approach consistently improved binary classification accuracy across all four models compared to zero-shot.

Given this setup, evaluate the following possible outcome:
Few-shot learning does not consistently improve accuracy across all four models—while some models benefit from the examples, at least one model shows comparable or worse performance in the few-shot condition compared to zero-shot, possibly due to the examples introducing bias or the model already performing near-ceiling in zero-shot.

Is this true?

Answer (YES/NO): YES